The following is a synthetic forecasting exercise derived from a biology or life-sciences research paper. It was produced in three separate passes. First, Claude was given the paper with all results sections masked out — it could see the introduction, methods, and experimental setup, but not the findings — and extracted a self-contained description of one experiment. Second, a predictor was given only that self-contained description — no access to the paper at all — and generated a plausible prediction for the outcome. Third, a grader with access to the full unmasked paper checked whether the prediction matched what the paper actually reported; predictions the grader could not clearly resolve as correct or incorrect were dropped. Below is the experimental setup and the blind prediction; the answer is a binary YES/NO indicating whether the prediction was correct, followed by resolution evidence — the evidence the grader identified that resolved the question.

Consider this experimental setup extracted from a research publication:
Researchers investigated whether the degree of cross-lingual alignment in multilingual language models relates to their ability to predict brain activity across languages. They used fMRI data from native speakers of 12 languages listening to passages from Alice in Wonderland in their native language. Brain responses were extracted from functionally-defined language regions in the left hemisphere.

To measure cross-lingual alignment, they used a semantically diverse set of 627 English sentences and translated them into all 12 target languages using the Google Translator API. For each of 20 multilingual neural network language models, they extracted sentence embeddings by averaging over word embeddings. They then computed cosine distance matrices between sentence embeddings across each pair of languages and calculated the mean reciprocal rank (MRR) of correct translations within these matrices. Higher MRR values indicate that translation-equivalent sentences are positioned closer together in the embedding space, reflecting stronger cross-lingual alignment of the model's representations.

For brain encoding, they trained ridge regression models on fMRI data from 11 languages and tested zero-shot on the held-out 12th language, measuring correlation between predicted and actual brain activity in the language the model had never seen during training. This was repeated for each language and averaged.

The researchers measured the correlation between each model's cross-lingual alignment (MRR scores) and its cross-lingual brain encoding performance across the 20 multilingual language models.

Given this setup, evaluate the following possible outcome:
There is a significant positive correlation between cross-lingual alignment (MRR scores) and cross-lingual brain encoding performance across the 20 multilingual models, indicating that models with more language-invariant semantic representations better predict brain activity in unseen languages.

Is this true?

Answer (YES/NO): YES